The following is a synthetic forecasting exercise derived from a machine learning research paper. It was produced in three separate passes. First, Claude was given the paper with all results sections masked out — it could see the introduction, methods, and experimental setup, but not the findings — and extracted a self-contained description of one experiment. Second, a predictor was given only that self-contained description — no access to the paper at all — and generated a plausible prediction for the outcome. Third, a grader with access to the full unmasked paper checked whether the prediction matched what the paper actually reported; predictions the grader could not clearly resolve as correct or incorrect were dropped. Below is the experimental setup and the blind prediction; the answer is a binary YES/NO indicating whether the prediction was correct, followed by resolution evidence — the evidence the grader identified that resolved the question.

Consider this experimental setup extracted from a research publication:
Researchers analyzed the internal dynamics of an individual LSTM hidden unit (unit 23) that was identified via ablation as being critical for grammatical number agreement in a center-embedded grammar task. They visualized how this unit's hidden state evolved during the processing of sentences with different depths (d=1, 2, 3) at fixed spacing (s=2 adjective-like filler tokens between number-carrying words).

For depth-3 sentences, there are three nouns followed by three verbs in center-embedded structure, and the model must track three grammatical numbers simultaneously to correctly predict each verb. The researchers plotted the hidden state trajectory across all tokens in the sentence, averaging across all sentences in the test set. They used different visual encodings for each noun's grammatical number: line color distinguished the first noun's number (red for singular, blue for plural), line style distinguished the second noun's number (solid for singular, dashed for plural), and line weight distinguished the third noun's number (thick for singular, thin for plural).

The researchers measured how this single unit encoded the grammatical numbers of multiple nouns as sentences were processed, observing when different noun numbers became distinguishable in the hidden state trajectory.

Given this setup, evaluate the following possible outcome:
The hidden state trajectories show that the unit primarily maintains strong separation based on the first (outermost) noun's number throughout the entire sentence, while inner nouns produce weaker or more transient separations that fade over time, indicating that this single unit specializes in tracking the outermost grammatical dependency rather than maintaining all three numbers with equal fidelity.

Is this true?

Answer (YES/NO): NO